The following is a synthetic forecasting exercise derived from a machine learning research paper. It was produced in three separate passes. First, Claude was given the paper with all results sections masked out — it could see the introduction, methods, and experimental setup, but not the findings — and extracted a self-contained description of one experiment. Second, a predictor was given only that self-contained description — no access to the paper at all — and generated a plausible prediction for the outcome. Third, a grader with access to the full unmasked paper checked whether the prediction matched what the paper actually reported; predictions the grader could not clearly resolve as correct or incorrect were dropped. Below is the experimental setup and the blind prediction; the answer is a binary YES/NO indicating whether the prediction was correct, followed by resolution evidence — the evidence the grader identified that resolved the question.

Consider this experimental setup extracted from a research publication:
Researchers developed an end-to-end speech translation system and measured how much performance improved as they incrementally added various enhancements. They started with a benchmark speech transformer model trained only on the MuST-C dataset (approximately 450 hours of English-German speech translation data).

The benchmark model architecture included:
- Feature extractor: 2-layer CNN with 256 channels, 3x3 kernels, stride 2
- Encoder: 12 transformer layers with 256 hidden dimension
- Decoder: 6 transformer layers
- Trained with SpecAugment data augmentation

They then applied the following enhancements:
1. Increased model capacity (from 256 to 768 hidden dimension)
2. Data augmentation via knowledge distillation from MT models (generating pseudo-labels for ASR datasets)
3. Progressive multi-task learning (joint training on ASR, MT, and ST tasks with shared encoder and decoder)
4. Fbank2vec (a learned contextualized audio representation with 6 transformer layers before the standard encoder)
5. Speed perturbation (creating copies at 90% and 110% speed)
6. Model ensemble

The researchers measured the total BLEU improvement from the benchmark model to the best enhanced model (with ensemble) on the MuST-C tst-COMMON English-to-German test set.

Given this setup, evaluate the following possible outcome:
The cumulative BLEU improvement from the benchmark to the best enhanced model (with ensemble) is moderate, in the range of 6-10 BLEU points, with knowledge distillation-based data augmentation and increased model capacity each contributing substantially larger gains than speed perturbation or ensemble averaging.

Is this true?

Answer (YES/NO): NO